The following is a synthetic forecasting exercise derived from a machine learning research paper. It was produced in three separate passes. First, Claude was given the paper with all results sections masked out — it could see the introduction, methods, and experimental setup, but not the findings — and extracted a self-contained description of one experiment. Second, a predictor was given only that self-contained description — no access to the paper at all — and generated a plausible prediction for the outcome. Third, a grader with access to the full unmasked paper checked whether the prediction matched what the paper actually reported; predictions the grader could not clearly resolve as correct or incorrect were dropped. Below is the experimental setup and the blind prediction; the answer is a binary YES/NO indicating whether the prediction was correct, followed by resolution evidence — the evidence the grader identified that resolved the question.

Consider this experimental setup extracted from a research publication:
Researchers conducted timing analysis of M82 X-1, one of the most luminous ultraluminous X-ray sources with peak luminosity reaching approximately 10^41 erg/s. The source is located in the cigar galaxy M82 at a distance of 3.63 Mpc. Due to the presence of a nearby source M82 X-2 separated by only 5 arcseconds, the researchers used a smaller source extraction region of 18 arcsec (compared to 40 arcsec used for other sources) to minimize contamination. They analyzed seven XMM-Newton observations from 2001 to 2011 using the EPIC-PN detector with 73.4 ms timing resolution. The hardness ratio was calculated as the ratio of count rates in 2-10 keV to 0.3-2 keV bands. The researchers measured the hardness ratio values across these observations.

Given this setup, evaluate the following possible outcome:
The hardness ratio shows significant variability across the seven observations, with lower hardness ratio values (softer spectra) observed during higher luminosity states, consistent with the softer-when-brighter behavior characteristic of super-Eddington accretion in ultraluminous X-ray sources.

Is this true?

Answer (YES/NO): NO